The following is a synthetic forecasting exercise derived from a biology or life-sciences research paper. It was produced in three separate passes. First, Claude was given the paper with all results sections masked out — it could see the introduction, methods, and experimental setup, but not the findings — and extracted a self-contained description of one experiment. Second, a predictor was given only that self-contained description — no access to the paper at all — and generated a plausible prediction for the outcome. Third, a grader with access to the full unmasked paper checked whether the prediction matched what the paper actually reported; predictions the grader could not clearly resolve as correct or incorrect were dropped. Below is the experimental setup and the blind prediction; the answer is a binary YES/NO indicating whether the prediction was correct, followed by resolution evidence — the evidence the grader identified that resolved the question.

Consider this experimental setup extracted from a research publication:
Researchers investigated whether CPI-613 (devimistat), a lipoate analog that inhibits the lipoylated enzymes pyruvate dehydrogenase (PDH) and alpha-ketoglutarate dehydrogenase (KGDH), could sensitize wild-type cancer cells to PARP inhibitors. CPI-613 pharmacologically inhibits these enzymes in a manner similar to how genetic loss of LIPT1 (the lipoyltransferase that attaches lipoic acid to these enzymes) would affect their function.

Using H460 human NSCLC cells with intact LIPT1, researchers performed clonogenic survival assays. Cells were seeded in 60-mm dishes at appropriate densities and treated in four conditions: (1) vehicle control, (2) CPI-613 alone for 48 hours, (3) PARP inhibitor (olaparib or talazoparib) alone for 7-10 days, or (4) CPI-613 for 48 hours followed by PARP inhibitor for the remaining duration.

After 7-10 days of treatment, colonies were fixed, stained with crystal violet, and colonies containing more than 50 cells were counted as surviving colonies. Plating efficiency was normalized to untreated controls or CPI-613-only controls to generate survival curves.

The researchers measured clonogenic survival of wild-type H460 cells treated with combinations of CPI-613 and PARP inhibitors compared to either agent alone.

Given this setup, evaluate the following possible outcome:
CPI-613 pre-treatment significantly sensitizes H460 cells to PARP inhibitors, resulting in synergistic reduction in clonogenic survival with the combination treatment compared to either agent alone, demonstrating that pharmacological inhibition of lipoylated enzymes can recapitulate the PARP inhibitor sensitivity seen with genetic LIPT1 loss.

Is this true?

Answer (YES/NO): YES